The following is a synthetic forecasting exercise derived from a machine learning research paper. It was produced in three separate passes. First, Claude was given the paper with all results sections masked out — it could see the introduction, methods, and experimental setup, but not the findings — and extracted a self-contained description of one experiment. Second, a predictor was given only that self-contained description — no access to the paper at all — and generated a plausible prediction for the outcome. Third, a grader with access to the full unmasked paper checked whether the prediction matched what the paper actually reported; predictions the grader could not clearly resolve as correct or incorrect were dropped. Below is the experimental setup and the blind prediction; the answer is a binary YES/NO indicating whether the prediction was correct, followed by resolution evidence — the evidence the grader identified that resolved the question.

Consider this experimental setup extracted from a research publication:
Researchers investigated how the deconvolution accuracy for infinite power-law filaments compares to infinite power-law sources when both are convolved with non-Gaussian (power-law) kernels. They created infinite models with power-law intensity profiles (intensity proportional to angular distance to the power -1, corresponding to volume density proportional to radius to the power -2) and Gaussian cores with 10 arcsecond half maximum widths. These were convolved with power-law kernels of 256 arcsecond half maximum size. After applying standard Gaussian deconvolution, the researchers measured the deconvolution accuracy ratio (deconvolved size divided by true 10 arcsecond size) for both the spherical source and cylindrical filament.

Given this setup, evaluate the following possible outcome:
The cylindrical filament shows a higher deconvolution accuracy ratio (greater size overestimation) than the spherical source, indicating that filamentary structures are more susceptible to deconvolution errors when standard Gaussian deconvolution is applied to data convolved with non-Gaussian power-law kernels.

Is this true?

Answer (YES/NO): NO